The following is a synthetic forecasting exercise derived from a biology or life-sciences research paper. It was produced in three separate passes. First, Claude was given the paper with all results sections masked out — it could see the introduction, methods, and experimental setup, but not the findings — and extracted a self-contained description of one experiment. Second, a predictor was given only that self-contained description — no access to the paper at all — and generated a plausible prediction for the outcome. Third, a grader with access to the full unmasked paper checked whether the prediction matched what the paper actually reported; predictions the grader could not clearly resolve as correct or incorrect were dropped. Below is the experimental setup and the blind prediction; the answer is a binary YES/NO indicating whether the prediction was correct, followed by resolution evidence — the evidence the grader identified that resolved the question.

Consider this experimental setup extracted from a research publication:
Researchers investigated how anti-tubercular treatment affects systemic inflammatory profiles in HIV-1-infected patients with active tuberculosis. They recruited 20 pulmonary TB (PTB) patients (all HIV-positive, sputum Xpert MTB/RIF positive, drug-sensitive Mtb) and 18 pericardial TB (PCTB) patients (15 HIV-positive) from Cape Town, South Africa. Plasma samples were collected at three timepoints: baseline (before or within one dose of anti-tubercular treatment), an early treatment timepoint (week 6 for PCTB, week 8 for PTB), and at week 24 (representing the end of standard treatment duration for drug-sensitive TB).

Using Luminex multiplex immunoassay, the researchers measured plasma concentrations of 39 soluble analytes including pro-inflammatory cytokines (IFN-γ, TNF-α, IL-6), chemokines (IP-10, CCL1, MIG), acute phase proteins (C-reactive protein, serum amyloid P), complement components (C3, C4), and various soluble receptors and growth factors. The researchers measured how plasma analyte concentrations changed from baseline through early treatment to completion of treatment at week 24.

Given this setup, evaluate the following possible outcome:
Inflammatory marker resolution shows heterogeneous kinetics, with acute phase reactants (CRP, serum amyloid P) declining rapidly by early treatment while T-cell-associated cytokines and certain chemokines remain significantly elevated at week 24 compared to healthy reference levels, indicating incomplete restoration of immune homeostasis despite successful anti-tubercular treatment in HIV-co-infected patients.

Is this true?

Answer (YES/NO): NO